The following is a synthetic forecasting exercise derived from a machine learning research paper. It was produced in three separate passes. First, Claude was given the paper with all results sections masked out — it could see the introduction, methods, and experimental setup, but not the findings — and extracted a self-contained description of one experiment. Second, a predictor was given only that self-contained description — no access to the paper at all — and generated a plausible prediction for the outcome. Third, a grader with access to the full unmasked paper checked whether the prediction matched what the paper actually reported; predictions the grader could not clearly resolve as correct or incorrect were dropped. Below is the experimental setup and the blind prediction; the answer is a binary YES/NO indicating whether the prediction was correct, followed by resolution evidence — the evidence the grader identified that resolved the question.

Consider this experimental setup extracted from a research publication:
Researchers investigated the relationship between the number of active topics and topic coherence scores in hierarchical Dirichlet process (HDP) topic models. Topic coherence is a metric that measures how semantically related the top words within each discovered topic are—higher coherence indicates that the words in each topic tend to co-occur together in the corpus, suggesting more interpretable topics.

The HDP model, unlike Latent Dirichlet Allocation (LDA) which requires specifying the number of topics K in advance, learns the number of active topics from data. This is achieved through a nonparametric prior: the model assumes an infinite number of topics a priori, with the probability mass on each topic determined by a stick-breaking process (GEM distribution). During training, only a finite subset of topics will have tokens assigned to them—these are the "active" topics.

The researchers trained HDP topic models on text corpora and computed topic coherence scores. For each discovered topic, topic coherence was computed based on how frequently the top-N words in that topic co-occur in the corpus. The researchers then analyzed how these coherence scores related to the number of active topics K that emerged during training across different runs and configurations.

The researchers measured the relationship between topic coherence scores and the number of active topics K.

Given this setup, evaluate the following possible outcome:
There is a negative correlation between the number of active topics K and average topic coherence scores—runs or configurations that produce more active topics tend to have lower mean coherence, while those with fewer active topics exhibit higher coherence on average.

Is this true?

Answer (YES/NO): YES